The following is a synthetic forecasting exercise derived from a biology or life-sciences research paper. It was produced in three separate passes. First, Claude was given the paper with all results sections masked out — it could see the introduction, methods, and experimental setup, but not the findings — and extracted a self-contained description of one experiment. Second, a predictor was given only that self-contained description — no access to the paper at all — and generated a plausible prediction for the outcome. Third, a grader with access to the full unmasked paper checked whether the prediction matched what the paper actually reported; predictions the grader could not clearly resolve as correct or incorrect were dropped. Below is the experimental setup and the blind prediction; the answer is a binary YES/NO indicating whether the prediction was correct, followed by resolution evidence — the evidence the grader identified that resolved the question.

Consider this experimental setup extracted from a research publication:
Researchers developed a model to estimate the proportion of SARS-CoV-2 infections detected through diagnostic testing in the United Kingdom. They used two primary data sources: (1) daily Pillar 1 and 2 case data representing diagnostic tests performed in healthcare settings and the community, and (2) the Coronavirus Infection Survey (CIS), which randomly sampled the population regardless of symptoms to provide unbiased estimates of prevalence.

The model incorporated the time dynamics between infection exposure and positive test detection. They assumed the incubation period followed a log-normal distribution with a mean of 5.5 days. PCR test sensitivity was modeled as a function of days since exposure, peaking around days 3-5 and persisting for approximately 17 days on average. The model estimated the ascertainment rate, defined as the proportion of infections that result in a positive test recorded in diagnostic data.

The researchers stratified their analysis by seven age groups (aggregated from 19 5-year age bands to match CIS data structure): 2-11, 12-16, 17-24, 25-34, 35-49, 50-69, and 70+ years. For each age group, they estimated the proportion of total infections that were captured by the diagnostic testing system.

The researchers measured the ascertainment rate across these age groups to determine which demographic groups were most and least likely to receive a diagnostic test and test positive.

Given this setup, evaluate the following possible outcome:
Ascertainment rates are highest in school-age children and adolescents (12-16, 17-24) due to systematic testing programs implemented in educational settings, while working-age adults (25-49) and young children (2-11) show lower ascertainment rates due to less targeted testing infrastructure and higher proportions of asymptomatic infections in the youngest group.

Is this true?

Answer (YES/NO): NO